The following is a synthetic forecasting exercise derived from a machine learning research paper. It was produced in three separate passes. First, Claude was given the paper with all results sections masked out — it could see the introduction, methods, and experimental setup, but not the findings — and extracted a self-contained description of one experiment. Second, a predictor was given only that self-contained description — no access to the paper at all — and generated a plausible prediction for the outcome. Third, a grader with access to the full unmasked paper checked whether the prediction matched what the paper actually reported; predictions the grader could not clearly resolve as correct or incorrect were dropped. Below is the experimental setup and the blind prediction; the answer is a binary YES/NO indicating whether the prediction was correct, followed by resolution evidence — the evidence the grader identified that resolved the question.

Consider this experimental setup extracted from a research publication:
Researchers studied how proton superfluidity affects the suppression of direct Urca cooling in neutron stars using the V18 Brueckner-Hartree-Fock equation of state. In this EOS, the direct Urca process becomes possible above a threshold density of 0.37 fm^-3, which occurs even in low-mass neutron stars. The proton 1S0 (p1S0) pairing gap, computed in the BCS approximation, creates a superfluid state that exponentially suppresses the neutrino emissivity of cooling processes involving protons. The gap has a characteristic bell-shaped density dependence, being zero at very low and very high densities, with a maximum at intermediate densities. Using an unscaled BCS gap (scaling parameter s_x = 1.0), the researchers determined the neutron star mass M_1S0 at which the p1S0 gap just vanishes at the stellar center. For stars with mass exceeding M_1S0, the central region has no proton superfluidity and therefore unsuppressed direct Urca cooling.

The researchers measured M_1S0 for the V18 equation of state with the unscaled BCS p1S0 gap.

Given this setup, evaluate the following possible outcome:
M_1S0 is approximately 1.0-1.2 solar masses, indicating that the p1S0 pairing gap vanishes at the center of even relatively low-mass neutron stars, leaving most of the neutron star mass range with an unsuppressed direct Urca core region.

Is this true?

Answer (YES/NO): NO